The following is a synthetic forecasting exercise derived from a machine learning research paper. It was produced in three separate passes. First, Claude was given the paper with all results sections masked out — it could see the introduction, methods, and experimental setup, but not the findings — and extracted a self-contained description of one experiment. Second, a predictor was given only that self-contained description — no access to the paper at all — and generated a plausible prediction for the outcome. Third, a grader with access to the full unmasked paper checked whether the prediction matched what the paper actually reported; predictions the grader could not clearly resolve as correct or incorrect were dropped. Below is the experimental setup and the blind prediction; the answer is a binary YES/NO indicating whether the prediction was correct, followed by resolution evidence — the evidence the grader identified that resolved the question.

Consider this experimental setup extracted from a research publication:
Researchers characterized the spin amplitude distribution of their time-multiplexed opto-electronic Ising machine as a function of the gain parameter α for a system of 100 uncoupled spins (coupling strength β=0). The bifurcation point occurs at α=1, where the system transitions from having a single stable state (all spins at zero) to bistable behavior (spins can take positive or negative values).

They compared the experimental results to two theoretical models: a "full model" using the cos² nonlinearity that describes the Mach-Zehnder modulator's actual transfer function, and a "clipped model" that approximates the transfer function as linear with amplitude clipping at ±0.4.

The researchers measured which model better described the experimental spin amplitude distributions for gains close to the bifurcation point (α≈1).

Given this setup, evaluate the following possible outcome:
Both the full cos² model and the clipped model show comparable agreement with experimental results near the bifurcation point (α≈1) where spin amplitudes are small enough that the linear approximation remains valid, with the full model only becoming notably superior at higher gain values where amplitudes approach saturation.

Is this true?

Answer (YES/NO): NO